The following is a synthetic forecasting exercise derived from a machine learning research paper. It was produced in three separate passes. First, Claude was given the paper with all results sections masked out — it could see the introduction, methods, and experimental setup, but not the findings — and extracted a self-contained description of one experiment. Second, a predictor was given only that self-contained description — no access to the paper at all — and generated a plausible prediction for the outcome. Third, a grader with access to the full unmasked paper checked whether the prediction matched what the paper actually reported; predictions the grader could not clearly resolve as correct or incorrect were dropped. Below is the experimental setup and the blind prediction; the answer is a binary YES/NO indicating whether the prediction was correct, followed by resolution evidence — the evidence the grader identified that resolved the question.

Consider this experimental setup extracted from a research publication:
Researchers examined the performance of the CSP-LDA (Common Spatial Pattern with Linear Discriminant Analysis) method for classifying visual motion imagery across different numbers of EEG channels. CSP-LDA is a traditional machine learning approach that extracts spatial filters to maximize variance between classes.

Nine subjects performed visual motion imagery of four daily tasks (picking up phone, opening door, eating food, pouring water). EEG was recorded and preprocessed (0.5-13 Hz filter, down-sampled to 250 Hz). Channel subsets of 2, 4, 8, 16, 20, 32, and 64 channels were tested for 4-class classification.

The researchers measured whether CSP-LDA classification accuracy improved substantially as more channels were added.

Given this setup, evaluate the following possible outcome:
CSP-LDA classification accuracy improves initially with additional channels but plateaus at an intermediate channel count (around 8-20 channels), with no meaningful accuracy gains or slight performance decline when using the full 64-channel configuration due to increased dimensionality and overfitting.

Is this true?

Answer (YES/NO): NO